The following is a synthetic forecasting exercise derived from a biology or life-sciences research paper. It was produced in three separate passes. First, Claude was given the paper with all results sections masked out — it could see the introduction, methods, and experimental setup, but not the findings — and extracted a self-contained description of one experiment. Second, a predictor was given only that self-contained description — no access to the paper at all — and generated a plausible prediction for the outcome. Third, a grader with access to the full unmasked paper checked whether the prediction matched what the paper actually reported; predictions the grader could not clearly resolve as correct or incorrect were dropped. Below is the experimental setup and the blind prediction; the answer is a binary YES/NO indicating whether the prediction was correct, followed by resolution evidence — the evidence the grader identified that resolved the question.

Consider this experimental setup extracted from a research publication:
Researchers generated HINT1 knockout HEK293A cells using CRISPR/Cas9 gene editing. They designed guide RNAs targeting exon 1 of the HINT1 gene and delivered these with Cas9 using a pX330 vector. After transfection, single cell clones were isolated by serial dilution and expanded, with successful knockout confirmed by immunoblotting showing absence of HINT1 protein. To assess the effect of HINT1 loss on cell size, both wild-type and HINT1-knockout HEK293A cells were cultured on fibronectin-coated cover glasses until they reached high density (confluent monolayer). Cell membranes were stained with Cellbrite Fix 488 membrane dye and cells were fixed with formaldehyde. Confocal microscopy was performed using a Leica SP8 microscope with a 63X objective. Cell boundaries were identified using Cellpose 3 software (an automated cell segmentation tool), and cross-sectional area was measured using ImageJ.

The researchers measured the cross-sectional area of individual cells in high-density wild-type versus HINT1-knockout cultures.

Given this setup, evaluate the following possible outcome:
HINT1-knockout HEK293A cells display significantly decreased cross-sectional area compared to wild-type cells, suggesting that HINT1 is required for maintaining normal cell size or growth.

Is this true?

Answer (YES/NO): NO